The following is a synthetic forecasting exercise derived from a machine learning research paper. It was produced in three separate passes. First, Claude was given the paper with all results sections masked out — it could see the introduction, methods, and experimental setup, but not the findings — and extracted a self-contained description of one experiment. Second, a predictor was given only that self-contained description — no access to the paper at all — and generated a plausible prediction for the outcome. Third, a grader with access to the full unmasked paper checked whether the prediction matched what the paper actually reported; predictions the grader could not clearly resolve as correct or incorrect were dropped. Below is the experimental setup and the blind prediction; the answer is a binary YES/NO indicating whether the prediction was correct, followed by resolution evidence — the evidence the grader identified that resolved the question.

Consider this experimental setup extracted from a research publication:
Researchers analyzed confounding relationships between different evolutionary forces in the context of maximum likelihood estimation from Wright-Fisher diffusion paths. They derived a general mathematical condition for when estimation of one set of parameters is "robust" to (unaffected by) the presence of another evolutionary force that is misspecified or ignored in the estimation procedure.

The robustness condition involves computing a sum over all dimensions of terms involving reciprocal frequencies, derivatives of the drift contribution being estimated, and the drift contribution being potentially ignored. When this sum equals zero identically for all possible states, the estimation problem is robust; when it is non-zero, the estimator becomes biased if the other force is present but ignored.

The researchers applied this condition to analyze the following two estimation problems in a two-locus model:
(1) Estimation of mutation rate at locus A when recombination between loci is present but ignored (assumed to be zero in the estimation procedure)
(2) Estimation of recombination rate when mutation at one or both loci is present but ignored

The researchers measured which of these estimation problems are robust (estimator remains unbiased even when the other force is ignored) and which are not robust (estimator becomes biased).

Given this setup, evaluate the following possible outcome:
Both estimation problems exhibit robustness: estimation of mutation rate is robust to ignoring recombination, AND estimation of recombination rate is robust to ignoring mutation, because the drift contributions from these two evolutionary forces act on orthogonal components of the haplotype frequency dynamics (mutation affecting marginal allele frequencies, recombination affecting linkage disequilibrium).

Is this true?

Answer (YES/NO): NO